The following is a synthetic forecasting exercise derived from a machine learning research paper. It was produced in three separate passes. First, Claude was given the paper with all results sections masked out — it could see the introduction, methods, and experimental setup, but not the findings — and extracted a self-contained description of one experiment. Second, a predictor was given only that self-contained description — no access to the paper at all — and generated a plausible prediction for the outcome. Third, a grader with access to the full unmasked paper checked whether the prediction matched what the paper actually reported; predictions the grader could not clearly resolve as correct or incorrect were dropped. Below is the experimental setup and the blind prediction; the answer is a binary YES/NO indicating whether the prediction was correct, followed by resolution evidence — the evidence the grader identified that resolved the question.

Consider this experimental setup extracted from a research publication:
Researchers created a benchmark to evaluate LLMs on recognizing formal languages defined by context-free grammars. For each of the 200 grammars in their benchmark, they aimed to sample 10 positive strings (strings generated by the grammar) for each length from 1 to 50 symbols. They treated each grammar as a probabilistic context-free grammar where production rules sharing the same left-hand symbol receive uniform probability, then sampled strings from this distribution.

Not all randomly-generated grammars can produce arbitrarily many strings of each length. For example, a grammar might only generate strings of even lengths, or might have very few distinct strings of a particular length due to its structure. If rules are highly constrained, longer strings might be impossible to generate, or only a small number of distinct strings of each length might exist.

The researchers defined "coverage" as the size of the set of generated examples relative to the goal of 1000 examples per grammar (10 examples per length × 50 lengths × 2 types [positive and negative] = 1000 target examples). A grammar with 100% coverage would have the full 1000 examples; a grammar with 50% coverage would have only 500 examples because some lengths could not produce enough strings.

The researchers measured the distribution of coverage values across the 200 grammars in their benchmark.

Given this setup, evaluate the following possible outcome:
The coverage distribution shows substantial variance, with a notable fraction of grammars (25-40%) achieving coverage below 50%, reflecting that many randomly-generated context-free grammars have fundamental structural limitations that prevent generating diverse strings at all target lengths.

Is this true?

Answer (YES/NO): NO